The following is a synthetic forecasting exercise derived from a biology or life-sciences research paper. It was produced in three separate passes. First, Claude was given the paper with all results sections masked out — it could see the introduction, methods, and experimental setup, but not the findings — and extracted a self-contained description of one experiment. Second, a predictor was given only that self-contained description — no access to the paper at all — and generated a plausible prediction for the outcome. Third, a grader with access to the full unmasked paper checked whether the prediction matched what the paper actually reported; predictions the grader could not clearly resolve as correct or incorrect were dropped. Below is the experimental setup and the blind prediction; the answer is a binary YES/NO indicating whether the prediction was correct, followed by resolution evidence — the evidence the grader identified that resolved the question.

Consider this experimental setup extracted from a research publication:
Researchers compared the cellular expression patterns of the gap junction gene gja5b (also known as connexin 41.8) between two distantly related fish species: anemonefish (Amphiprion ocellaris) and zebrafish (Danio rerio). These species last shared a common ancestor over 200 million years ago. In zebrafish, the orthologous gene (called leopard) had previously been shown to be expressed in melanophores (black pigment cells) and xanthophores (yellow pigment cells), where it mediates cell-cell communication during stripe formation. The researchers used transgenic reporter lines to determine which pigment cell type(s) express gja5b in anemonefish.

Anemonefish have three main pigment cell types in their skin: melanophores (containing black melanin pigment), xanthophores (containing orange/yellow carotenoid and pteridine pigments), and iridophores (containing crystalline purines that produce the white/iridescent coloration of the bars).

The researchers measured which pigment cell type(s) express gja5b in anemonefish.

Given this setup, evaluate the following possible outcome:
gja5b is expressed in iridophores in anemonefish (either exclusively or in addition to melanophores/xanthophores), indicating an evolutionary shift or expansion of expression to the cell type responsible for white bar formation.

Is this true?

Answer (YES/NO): YES